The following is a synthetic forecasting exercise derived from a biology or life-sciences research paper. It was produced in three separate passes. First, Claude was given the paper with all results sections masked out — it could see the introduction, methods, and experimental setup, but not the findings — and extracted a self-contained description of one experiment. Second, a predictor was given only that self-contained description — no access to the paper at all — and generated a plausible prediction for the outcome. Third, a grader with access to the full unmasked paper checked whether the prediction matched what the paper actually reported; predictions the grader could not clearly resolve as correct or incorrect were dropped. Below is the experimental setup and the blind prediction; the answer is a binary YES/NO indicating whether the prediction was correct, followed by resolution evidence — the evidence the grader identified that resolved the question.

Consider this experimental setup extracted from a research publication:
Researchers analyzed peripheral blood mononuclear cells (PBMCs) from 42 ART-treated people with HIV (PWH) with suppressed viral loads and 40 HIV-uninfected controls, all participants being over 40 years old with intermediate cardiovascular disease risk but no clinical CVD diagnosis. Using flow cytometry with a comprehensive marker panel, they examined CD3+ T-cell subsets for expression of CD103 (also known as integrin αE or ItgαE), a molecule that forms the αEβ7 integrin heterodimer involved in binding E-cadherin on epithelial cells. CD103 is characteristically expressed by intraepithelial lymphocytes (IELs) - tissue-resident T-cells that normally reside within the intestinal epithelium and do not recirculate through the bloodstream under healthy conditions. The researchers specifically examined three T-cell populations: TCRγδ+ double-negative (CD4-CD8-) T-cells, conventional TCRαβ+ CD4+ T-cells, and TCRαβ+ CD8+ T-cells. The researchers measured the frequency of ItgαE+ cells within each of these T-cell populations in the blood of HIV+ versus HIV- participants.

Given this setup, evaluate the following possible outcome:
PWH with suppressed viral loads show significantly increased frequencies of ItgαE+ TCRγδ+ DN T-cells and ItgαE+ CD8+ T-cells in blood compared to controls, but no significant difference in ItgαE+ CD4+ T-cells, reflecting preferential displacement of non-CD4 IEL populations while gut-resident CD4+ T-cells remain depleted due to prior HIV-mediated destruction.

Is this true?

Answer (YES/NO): NO